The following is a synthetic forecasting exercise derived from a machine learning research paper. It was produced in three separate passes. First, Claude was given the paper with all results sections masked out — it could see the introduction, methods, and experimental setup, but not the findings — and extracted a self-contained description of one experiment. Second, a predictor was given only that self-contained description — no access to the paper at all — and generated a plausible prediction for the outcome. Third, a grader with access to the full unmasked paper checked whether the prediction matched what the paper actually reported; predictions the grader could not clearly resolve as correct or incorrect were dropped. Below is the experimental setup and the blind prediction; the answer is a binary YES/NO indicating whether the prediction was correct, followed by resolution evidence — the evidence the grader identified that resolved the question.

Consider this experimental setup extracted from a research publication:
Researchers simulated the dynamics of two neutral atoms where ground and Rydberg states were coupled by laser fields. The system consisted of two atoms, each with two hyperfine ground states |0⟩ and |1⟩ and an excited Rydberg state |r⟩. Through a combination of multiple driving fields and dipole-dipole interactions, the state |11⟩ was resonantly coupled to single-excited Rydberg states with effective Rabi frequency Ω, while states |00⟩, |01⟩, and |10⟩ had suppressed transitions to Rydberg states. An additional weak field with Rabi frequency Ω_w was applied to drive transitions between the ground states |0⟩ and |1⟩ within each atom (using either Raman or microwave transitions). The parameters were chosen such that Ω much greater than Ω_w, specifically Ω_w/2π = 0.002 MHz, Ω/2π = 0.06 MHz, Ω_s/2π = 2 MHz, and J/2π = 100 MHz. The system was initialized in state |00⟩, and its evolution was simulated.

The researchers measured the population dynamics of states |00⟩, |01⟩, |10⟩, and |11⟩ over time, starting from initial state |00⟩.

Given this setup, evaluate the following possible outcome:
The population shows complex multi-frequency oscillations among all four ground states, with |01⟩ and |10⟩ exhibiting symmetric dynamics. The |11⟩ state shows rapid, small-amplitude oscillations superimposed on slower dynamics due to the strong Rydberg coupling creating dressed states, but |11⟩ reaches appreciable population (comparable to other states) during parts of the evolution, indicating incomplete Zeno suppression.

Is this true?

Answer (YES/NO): NO